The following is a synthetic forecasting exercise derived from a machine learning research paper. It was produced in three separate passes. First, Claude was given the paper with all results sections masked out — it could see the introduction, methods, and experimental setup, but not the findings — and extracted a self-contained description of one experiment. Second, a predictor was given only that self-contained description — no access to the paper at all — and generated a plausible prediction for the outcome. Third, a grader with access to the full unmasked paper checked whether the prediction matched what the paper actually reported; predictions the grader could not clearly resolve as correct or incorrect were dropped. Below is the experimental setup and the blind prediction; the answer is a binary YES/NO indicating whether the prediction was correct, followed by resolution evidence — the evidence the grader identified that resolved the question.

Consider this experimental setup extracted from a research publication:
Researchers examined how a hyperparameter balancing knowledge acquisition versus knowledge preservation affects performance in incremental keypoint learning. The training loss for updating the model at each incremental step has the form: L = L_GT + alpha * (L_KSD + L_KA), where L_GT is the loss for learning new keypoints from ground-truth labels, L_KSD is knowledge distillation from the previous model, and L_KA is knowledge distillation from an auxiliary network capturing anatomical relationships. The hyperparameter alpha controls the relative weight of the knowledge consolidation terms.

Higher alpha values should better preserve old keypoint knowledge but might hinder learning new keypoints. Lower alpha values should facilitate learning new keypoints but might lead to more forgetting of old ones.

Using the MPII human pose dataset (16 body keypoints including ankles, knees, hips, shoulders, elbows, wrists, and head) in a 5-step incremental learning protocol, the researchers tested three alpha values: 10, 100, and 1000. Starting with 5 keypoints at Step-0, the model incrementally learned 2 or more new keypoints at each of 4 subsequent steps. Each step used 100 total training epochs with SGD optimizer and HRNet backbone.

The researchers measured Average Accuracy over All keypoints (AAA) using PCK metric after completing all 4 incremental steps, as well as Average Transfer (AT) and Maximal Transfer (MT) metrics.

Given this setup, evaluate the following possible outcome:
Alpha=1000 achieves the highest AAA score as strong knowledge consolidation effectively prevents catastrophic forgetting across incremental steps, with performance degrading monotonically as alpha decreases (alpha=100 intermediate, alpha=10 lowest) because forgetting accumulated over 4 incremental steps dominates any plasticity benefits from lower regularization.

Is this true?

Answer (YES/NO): NO